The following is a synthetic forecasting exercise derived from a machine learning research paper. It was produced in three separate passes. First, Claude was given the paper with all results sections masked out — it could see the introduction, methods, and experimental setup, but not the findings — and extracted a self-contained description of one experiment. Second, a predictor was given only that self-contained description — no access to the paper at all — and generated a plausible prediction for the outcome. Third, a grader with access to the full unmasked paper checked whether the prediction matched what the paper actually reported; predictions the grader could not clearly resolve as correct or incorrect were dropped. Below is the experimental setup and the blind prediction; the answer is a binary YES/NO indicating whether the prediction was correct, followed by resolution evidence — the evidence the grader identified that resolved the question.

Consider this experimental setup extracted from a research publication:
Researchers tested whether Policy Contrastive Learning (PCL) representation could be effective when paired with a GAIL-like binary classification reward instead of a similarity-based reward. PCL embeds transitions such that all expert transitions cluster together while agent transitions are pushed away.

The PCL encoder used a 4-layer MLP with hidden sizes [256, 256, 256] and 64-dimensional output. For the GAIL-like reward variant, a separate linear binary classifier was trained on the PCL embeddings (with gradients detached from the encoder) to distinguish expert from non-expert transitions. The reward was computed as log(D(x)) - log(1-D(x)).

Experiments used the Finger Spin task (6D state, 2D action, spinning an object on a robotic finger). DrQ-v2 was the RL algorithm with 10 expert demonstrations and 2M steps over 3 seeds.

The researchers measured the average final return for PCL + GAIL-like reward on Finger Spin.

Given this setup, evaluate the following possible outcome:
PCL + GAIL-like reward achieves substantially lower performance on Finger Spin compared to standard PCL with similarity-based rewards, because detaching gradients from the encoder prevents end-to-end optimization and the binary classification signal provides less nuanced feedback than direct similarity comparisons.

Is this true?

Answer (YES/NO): YES